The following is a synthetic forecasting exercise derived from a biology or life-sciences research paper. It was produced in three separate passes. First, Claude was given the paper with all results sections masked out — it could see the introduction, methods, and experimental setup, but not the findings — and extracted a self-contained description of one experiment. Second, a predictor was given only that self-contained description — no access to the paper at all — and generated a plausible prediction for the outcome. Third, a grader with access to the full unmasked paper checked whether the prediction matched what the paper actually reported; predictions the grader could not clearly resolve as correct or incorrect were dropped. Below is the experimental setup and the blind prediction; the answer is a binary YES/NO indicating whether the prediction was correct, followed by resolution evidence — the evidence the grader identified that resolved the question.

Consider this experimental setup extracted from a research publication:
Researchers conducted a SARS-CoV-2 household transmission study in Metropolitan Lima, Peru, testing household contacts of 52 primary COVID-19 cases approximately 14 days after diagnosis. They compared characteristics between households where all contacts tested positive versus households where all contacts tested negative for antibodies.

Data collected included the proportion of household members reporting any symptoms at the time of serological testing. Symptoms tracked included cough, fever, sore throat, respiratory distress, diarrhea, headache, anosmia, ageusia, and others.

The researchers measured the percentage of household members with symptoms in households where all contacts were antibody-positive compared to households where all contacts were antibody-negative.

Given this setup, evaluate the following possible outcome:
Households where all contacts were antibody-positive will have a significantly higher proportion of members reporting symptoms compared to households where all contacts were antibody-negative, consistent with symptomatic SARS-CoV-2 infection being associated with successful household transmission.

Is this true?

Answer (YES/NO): YES